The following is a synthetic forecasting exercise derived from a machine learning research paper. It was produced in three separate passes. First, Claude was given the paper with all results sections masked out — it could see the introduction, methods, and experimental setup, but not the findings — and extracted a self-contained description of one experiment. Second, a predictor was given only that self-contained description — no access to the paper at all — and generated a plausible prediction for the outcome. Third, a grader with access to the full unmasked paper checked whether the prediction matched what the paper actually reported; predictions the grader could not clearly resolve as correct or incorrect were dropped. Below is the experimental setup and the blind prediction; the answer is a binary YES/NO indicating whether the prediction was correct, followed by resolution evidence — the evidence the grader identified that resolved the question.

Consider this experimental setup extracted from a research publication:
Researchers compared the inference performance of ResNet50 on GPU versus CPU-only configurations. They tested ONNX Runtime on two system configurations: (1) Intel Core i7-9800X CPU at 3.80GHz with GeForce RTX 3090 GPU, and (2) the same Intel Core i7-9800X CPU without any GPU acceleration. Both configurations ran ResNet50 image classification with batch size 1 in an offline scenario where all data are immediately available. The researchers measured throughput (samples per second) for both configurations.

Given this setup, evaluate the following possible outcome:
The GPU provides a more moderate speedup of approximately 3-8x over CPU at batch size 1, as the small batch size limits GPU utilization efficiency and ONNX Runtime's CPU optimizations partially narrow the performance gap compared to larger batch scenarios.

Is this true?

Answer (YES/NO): NO